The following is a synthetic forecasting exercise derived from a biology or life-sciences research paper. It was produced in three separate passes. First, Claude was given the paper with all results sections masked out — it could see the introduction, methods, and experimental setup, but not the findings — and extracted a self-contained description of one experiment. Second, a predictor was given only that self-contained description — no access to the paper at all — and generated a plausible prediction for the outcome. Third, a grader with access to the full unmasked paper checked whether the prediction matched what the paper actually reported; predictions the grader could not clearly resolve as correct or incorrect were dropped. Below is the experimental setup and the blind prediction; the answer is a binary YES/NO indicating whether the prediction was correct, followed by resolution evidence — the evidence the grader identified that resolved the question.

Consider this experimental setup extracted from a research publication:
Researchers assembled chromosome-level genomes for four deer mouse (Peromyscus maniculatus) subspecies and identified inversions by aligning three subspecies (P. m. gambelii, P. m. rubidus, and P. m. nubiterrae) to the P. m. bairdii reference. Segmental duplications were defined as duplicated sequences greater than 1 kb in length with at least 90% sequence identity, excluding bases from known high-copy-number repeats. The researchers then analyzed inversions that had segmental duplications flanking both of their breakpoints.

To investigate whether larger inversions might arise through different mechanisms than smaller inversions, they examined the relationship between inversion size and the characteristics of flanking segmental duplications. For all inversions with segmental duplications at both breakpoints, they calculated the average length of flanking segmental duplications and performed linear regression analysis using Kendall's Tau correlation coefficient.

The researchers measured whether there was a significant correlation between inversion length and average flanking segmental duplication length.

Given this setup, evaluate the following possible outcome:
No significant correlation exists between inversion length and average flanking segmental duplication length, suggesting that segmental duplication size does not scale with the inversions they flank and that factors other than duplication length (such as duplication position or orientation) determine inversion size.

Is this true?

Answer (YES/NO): NO